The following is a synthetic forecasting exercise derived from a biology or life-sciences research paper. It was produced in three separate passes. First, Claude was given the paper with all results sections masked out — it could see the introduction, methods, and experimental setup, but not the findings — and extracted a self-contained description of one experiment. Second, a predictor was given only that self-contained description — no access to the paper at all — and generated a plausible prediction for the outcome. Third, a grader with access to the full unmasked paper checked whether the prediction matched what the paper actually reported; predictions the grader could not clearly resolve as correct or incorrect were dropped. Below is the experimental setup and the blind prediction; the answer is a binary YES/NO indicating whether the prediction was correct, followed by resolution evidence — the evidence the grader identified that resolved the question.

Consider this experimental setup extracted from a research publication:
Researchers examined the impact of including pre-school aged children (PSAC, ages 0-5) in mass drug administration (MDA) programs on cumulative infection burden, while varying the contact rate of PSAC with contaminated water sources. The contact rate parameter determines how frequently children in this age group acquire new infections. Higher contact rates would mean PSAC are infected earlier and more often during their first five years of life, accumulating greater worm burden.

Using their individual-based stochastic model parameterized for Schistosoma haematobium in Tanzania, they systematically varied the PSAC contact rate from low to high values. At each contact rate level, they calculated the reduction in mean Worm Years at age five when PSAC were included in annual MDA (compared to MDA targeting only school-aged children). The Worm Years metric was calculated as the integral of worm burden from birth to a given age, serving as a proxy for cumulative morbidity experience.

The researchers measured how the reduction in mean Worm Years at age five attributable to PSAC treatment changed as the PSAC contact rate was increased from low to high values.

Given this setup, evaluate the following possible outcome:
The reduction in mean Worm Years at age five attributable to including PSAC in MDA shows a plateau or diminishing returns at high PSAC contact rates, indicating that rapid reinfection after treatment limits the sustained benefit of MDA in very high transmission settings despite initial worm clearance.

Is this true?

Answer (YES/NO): NO